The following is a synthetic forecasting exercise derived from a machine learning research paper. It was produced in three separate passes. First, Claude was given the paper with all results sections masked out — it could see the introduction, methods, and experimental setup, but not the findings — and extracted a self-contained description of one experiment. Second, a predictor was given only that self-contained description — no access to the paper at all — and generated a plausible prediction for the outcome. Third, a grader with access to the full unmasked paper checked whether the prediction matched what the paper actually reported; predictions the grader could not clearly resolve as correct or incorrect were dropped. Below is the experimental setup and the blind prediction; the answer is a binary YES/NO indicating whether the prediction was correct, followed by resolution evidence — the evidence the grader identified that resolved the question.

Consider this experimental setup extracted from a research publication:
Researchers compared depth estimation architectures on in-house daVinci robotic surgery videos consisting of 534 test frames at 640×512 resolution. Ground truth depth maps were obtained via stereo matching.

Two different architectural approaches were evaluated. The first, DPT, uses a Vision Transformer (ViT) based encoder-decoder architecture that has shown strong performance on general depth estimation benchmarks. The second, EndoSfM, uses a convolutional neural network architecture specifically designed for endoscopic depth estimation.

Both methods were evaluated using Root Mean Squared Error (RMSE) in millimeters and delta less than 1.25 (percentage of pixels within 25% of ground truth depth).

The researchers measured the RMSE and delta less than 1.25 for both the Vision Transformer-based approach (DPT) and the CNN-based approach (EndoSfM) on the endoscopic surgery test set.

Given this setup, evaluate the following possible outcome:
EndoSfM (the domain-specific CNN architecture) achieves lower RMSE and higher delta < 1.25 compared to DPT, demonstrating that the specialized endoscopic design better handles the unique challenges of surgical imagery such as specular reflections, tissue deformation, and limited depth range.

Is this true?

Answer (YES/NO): YES